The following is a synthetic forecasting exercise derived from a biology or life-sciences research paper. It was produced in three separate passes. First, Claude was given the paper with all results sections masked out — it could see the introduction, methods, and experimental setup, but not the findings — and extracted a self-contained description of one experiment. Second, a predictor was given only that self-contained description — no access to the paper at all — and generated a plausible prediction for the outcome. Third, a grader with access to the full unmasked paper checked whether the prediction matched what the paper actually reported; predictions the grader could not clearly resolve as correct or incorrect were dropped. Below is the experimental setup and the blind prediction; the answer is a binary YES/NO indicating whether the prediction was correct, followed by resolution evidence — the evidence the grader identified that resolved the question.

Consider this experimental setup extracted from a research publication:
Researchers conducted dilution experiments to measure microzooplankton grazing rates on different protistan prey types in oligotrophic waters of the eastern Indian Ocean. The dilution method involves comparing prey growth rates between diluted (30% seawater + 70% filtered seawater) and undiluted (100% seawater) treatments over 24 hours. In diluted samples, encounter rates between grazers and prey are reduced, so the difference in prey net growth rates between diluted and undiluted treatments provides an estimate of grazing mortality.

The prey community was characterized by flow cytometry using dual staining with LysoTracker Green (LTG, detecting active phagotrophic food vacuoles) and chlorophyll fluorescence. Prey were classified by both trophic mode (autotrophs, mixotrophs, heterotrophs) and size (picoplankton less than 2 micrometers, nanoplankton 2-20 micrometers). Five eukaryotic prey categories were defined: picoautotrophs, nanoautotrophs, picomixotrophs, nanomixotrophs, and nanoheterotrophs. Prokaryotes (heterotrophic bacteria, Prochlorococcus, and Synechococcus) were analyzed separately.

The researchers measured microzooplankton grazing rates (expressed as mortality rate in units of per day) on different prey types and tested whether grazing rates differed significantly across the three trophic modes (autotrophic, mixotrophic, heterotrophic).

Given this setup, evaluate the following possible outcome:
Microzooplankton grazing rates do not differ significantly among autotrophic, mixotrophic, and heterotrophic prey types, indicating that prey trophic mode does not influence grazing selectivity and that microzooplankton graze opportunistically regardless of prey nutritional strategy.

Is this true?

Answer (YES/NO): NO